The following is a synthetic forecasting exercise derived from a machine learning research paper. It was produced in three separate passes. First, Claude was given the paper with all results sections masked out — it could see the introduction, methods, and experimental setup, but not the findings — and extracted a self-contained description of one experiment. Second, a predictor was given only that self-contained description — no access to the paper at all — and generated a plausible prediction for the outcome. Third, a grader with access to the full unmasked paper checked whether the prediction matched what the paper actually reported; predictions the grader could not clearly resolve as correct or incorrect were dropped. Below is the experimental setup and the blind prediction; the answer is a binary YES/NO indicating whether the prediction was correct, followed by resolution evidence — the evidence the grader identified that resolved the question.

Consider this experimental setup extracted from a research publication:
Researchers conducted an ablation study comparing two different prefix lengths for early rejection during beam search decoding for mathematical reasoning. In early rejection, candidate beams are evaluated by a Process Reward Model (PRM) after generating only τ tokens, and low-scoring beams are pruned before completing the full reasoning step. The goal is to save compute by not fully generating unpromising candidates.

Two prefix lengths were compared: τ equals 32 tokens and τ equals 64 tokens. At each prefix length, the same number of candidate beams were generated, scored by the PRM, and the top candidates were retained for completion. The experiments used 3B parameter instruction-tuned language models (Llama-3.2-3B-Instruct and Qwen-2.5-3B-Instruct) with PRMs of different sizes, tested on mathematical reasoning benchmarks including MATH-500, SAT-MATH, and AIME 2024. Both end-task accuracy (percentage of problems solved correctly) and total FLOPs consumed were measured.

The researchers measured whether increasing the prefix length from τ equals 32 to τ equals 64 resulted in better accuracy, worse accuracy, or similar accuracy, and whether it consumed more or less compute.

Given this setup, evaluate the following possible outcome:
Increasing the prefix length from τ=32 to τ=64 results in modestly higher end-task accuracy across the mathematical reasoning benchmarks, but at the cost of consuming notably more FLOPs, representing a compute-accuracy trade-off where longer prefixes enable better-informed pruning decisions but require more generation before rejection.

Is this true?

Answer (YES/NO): NO